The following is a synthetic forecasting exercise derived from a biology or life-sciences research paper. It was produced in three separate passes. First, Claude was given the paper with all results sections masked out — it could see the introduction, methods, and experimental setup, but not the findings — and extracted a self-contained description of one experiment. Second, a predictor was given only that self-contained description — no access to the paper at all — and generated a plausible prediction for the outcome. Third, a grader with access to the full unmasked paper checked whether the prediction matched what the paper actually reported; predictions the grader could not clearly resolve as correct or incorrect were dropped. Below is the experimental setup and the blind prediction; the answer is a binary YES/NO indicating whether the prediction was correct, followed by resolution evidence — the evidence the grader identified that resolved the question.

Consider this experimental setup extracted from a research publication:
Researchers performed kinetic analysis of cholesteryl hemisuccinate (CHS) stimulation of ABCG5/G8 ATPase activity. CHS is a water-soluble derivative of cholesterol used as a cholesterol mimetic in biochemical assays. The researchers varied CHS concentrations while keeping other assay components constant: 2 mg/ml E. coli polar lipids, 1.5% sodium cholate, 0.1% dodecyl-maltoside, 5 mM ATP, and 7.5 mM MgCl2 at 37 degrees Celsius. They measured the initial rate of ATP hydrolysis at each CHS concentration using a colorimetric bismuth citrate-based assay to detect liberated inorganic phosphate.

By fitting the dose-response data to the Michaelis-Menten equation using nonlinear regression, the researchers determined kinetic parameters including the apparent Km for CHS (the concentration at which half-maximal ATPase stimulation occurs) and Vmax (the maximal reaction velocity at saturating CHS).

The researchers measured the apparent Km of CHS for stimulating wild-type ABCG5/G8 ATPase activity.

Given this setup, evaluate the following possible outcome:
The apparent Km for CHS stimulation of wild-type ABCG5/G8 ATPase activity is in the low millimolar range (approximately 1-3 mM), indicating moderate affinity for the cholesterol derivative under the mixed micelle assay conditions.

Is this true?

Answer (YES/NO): NO